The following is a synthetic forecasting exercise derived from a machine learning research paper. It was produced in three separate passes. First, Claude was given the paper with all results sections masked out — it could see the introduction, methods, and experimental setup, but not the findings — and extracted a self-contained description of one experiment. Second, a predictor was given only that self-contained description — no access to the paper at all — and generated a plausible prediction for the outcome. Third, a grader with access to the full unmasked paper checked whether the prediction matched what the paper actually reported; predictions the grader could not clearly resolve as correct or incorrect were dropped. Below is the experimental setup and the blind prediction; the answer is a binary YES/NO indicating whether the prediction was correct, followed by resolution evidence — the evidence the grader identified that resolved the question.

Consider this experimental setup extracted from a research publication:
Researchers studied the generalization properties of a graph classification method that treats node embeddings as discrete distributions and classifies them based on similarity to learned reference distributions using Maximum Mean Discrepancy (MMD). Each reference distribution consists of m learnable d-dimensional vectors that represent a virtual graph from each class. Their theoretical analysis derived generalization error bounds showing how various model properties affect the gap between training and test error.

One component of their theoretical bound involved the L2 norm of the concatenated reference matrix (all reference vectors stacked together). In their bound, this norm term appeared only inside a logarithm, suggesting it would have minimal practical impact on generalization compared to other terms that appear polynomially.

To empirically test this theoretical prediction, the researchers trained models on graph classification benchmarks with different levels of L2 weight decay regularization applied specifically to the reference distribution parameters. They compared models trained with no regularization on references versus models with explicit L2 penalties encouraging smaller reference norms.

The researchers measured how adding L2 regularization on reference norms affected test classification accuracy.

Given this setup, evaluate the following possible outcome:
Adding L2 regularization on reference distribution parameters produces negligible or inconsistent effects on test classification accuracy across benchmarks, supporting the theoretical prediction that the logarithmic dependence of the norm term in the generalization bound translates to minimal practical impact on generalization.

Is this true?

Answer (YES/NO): YES